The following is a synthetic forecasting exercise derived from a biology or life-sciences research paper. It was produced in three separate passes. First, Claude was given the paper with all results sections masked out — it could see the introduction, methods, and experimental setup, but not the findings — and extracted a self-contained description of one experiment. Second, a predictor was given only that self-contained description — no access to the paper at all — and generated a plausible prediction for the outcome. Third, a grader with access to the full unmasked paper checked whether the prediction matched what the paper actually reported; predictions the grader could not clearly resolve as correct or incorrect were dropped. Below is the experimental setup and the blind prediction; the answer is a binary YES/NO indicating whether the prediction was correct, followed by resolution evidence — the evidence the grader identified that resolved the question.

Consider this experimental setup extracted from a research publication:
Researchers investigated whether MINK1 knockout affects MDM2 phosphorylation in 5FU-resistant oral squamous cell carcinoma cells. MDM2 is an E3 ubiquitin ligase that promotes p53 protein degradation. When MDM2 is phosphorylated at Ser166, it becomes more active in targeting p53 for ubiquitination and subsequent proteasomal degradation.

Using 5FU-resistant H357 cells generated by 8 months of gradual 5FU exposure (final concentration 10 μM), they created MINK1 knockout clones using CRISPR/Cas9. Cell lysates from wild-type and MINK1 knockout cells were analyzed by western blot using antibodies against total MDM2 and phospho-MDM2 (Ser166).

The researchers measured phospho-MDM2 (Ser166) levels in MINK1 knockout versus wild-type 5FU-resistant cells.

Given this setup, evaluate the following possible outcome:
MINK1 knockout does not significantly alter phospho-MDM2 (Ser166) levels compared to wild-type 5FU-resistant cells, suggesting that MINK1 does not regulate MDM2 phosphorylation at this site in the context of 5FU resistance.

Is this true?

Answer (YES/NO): NO